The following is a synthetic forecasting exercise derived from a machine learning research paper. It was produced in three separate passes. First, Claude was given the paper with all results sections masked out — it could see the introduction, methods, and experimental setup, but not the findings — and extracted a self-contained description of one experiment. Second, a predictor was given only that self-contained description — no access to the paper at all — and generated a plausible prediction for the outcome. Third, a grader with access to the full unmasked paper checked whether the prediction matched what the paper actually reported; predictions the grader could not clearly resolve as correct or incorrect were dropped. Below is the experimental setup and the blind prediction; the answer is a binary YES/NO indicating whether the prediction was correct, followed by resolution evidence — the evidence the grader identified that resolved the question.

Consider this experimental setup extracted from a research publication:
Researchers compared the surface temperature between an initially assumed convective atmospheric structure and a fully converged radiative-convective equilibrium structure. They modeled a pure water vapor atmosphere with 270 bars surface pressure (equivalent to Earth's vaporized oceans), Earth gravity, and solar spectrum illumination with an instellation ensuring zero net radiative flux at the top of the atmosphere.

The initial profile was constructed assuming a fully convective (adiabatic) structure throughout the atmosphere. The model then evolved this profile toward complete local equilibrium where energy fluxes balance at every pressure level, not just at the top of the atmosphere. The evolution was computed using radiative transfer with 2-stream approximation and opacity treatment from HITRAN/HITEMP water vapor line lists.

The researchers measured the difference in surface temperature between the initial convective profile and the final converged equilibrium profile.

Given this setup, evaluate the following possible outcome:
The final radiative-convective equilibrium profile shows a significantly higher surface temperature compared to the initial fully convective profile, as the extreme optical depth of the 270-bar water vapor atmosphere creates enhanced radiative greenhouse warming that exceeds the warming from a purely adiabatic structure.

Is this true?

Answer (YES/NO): NO